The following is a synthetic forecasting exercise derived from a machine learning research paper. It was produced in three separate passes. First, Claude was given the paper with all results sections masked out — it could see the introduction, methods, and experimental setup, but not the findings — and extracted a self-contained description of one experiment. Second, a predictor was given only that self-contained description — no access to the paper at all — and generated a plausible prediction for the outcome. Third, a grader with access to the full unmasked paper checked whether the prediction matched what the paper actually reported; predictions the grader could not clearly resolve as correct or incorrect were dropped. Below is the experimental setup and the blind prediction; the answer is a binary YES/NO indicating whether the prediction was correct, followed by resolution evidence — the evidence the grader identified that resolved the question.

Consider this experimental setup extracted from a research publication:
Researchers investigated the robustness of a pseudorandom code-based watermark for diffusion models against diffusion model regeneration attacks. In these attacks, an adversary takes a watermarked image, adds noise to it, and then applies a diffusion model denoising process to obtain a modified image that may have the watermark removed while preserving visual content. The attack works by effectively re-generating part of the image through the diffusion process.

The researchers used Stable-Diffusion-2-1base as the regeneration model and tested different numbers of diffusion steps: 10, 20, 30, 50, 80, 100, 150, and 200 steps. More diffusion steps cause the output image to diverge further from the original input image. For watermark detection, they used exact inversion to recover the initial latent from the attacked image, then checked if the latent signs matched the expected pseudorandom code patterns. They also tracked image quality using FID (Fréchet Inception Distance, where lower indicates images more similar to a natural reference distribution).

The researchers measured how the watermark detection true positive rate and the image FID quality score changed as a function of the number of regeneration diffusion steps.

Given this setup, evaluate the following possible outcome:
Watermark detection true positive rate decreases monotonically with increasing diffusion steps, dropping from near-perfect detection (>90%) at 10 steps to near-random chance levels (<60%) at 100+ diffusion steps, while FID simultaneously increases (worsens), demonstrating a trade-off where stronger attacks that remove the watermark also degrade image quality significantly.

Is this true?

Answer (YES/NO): NO